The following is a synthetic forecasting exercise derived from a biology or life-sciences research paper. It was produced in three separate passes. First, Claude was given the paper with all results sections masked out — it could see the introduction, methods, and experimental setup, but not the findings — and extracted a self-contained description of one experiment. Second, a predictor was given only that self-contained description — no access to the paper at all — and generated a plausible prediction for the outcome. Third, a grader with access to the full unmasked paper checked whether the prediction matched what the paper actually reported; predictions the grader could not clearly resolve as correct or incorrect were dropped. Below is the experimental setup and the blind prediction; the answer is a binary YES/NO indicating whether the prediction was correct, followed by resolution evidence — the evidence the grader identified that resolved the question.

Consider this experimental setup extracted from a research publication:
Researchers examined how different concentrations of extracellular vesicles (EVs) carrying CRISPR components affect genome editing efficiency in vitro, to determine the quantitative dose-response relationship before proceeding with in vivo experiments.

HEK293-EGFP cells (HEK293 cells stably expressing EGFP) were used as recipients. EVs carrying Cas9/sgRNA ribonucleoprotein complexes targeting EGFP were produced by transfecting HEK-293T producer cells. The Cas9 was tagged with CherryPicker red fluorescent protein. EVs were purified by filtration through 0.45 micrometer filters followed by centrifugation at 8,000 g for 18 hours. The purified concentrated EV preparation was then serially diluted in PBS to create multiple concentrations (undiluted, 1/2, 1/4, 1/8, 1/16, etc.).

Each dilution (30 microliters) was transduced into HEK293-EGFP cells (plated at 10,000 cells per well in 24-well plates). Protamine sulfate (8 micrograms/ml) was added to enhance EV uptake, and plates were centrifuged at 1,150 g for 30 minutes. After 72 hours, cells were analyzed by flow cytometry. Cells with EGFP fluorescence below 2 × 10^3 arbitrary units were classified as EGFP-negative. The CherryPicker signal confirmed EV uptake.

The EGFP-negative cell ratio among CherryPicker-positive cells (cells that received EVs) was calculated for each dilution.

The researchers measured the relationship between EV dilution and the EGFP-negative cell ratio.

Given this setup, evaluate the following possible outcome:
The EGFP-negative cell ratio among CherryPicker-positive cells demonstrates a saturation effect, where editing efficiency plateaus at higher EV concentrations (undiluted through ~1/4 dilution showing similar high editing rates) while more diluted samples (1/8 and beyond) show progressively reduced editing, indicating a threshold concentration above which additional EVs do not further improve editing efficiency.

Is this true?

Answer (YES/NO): NO